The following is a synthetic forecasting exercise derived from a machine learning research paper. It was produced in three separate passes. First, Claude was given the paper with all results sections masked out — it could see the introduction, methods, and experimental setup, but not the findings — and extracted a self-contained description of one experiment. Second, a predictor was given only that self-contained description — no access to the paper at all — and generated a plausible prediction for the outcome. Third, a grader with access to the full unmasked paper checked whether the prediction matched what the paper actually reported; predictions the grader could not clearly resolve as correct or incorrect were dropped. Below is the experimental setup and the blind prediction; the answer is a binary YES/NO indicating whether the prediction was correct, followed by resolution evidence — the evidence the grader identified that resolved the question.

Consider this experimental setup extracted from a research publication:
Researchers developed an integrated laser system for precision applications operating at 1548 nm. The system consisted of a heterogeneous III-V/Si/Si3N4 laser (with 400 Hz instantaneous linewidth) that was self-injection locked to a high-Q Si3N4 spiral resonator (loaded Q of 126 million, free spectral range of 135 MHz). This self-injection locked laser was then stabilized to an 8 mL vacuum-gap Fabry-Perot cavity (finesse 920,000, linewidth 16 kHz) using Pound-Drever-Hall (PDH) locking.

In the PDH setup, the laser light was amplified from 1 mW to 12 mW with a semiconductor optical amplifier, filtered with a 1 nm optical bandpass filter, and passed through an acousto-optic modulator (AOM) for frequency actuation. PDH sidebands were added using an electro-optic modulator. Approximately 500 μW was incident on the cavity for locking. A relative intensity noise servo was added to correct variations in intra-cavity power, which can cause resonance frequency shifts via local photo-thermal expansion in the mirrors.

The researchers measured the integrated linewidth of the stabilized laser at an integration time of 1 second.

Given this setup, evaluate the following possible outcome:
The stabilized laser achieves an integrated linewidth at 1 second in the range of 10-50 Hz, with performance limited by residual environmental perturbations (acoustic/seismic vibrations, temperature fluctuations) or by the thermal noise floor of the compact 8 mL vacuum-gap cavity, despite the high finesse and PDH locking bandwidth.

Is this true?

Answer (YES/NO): NO